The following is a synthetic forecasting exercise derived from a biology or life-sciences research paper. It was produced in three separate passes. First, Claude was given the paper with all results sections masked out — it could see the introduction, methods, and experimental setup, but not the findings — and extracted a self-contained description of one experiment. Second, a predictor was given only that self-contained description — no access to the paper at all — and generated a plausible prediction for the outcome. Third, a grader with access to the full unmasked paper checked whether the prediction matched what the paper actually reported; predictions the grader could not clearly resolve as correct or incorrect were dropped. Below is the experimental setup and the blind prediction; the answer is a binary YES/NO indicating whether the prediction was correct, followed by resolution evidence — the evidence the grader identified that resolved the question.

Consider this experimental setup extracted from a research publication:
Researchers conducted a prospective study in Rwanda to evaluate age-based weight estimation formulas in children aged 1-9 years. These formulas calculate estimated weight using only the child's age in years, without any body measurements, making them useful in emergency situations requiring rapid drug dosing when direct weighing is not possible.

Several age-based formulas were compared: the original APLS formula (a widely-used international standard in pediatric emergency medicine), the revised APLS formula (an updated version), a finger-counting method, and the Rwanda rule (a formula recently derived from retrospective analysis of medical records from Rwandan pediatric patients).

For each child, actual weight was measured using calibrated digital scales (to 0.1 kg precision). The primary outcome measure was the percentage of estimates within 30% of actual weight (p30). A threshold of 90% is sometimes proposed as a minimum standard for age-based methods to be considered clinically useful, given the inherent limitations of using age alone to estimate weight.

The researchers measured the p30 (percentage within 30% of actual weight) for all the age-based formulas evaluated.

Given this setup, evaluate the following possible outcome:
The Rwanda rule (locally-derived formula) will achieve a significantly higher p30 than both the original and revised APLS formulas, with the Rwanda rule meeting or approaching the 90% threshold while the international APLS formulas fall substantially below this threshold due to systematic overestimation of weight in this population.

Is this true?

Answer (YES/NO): NO